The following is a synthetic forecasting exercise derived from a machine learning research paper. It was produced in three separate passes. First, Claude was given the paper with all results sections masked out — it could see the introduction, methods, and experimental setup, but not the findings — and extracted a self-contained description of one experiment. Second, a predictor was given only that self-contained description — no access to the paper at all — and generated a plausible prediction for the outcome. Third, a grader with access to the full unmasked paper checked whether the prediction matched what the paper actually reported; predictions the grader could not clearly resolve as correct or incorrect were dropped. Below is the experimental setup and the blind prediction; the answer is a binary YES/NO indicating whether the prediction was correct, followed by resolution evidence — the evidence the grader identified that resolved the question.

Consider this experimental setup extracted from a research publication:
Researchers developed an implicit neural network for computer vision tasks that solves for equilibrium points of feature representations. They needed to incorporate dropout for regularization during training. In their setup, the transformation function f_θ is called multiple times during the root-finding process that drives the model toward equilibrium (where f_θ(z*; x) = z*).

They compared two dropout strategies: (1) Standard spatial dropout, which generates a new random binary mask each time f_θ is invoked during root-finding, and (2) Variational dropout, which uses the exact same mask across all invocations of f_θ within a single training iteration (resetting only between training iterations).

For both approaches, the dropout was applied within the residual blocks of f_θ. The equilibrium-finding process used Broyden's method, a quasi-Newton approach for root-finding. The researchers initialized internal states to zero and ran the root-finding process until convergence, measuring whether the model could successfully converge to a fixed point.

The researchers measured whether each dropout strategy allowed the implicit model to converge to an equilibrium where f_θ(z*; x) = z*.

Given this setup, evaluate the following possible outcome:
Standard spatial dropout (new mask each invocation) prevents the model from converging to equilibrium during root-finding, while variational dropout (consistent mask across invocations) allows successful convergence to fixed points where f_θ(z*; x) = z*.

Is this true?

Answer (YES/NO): YES